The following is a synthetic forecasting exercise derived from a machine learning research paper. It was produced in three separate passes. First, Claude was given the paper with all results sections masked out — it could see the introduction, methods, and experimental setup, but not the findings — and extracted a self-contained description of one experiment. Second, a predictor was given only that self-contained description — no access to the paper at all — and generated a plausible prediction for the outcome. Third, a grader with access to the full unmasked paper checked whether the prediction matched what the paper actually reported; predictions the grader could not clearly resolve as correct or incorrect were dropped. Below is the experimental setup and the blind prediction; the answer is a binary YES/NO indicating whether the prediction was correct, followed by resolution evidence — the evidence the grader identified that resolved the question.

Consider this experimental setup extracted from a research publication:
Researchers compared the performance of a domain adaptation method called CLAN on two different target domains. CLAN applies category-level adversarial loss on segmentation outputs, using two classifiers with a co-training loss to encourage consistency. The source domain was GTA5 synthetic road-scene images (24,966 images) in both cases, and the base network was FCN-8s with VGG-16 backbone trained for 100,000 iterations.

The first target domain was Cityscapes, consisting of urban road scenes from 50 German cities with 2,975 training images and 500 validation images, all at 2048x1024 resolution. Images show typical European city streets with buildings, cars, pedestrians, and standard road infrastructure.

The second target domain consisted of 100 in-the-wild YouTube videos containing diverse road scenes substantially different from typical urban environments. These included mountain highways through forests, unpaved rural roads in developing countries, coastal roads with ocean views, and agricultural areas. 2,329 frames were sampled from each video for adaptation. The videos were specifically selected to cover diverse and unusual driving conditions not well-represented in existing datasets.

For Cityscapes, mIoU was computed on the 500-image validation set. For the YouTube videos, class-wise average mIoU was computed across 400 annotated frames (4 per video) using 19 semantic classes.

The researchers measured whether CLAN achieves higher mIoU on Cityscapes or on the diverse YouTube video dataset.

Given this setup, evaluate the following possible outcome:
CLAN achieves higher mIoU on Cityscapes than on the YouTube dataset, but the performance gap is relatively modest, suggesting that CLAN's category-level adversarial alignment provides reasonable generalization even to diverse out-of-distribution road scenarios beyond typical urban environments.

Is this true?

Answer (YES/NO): NO